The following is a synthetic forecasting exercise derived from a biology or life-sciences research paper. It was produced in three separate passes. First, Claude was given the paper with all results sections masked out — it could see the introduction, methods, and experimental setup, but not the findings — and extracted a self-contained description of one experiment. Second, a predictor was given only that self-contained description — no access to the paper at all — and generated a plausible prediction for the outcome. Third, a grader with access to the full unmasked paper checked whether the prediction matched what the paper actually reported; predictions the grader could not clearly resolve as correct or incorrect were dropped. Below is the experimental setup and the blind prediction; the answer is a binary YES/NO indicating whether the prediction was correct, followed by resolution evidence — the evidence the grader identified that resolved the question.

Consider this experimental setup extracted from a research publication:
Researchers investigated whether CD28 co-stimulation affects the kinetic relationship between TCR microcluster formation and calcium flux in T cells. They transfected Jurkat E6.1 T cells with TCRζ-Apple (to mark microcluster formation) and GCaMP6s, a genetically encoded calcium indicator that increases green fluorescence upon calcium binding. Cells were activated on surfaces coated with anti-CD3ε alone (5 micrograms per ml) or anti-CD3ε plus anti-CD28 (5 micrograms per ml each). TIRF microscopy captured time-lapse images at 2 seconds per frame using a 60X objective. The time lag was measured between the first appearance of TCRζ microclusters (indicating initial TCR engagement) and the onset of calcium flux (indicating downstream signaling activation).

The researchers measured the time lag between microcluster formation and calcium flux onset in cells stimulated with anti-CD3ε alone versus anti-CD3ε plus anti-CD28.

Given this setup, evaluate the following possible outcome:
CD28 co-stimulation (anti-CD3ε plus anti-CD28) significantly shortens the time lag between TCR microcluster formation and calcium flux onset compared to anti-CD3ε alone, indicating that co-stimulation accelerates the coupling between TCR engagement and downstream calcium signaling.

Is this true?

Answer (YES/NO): YES